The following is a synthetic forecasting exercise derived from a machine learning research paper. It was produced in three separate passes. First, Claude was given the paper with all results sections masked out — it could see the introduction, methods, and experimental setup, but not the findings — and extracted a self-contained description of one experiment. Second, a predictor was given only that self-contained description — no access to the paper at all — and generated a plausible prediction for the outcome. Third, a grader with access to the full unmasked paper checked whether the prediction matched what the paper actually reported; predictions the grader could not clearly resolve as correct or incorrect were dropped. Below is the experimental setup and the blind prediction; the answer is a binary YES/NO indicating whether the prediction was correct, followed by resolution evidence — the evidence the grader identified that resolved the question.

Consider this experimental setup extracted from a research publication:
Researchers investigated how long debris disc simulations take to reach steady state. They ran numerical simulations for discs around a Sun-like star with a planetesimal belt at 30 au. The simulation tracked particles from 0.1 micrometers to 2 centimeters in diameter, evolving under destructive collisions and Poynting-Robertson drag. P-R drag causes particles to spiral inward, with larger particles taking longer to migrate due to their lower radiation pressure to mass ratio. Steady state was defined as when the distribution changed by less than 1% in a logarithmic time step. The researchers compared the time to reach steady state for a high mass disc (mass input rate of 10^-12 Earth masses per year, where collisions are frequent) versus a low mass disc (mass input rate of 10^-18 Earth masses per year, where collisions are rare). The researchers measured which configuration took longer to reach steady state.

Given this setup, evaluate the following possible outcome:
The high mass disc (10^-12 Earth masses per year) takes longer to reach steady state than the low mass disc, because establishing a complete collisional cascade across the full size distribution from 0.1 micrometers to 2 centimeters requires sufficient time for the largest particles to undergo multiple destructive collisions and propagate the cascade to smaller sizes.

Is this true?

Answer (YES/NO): NO